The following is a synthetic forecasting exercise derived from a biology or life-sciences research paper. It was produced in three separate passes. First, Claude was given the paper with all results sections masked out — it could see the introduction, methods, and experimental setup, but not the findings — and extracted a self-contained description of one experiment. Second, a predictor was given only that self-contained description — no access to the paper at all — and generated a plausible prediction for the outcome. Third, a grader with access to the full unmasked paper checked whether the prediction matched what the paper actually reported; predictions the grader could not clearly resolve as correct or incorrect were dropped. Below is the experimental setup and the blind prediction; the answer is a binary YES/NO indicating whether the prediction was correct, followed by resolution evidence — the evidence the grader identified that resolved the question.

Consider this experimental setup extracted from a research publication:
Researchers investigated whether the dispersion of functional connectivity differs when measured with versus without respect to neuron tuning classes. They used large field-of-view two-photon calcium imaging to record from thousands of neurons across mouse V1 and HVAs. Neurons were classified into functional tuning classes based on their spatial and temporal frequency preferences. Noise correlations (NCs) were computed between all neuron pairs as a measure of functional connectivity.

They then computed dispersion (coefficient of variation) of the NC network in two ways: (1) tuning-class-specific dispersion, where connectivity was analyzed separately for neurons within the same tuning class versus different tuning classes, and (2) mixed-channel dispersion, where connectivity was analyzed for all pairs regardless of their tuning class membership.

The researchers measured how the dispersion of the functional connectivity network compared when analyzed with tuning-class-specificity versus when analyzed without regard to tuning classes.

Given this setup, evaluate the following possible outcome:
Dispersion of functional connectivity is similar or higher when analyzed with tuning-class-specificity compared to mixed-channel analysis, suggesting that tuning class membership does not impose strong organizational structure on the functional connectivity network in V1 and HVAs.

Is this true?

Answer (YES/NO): NO